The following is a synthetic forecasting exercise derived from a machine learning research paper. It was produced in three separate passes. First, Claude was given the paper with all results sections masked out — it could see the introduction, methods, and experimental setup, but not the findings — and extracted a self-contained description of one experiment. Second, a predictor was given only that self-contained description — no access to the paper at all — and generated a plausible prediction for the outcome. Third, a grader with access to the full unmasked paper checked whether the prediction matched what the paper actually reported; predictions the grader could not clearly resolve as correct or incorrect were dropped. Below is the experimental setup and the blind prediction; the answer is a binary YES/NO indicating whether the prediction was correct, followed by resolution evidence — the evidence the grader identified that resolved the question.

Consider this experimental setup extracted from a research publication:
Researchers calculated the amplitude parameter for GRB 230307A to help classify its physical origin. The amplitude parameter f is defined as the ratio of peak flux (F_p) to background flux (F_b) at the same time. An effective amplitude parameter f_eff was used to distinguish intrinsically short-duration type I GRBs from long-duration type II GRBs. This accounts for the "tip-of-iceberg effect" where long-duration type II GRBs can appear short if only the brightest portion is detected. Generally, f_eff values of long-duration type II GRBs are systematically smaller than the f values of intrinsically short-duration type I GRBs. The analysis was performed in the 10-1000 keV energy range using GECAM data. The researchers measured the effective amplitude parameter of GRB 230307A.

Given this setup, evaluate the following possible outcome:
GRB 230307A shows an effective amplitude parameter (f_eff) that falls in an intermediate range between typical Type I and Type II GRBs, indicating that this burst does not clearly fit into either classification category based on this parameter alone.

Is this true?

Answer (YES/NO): NO